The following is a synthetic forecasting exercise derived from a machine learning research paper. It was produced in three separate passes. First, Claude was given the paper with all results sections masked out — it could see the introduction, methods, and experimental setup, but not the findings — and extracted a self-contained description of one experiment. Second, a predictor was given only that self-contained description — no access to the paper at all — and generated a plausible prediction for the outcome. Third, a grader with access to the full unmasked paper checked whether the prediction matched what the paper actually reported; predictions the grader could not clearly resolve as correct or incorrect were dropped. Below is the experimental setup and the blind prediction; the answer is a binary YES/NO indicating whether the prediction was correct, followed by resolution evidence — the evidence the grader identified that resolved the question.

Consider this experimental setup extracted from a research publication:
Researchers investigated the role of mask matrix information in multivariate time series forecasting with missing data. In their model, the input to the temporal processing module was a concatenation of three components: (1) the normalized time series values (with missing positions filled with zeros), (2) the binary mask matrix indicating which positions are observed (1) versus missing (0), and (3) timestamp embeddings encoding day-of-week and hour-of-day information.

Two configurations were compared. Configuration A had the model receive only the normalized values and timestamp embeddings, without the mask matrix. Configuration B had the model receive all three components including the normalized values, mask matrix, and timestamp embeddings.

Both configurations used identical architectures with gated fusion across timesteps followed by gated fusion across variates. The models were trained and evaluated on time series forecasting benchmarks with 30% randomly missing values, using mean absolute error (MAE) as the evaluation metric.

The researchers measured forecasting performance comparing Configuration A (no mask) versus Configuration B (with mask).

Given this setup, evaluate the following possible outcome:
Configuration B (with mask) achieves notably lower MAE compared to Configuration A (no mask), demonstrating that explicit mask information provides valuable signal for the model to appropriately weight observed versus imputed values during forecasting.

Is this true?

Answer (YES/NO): YES